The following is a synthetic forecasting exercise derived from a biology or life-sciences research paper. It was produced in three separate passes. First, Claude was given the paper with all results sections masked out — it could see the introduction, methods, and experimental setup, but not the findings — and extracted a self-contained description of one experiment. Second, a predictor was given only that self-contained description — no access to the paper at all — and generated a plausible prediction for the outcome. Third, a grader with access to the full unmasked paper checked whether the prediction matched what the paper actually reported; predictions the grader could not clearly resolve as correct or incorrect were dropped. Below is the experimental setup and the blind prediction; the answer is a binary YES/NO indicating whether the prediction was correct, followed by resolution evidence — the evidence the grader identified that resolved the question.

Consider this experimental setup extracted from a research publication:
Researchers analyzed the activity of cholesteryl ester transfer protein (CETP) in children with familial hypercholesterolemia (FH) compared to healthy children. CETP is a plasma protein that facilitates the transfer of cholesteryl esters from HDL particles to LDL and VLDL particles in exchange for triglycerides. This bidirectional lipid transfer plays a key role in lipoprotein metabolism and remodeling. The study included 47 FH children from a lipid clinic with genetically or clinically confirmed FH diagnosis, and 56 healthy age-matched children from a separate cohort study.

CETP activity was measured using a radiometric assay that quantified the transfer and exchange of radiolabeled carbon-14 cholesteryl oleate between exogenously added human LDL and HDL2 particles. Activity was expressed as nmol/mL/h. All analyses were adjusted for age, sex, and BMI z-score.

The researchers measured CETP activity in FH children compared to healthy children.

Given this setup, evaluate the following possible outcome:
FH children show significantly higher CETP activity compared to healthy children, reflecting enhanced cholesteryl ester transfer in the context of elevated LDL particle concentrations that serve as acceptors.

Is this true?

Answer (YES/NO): NO